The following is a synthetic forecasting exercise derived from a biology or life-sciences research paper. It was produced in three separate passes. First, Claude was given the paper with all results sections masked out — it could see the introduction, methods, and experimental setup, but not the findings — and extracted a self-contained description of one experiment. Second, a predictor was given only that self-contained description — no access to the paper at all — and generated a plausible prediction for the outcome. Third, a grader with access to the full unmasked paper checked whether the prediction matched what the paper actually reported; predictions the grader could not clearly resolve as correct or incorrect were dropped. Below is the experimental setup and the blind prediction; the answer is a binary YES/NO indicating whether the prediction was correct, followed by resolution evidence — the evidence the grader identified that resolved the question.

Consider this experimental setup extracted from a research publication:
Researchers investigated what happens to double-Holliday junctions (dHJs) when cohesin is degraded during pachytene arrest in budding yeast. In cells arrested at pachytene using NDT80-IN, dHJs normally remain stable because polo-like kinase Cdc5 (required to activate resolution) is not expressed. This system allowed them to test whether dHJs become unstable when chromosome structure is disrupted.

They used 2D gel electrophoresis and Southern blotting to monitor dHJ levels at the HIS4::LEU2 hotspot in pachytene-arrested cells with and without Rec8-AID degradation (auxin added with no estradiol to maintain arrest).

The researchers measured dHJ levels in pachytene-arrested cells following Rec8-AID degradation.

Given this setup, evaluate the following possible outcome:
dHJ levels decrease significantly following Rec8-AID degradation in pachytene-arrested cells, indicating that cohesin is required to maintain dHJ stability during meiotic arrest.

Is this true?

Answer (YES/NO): YES